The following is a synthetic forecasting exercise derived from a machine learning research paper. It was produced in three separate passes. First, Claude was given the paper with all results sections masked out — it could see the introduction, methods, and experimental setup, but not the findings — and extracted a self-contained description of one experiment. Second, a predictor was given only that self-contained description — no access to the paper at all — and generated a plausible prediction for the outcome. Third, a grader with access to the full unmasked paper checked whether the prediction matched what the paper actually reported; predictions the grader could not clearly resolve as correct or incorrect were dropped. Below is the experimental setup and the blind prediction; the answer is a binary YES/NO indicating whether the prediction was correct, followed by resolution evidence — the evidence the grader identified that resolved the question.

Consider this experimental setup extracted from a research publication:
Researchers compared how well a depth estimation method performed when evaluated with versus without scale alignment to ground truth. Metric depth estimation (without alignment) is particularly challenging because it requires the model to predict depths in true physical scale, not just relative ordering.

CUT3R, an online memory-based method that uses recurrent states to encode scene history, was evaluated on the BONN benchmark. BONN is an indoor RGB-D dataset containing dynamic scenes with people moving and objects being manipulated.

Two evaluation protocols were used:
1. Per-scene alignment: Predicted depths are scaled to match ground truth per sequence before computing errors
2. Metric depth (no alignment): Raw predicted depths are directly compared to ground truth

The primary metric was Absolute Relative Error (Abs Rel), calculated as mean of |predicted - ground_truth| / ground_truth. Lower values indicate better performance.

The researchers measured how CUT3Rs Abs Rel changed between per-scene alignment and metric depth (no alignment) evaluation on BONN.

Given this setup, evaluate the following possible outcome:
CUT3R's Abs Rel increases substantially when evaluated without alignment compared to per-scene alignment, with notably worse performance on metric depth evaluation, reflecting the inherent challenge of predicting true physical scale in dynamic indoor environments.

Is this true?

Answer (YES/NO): YES